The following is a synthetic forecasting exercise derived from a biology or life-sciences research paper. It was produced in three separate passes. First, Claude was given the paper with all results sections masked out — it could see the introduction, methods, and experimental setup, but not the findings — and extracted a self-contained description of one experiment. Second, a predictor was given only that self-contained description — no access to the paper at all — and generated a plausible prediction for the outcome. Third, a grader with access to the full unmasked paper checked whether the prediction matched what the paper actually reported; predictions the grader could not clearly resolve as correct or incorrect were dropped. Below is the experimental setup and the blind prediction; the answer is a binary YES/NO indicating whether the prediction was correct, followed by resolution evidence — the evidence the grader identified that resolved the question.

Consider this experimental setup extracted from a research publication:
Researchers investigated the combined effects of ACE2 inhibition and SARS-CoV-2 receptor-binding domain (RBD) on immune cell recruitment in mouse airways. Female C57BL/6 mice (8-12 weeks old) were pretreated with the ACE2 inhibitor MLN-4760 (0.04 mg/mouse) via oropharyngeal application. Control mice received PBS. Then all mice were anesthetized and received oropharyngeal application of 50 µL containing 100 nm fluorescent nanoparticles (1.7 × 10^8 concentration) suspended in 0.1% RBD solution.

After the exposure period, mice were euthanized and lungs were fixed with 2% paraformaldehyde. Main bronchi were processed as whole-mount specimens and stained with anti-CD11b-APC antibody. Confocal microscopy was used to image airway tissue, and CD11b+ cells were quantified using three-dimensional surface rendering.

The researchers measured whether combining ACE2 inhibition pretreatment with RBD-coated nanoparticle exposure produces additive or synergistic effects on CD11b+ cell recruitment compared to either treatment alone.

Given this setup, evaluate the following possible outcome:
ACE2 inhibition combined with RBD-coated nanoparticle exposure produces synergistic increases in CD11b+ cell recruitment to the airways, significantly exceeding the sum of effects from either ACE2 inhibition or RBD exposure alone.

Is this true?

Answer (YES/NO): NO